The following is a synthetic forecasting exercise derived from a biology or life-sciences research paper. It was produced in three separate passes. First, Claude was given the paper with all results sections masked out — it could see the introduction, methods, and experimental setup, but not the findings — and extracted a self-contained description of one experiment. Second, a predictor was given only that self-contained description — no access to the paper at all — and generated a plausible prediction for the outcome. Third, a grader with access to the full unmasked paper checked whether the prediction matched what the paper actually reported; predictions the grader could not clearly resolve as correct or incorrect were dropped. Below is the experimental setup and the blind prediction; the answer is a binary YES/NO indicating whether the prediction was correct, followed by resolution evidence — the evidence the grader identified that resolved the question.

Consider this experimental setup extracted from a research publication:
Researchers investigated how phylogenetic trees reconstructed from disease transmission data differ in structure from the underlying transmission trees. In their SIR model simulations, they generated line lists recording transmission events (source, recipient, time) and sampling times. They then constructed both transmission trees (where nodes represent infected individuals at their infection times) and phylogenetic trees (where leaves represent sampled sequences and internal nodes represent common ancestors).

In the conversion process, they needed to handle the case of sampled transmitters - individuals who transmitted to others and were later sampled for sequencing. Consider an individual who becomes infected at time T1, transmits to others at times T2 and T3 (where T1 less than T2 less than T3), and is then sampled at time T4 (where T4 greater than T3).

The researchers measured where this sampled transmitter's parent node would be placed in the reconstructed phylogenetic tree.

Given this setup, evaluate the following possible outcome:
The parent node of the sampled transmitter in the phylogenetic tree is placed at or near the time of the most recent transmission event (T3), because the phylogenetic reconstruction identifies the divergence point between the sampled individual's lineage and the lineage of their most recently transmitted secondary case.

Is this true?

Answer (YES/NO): YES